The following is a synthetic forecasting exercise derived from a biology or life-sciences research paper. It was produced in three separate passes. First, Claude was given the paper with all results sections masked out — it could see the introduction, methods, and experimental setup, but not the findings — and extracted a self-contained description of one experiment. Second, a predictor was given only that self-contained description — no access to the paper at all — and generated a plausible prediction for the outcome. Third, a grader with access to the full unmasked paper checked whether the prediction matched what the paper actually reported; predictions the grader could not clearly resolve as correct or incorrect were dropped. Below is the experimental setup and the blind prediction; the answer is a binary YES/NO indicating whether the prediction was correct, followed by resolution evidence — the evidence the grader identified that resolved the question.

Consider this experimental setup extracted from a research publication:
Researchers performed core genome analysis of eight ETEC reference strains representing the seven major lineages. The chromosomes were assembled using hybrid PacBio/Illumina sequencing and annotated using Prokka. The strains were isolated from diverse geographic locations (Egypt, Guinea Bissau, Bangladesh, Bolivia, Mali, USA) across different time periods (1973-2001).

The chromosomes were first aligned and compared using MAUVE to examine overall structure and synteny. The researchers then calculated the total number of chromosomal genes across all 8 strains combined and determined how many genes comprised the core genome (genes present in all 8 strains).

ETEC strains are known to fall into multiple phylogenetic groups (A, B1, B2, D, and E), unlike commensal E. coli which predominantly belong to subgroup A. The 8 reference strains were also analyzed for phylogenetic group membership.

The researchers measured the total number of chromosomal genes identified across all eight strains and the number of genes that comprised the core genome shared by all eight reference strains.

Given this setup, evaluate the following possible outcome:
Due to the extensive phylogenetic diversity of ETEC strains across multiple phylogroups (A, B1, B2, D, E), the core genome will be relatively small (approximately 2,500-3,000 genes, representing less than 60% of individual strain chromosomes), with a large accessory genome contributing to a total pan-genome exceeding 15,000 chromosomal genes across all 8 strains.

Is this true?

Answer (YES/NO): NO